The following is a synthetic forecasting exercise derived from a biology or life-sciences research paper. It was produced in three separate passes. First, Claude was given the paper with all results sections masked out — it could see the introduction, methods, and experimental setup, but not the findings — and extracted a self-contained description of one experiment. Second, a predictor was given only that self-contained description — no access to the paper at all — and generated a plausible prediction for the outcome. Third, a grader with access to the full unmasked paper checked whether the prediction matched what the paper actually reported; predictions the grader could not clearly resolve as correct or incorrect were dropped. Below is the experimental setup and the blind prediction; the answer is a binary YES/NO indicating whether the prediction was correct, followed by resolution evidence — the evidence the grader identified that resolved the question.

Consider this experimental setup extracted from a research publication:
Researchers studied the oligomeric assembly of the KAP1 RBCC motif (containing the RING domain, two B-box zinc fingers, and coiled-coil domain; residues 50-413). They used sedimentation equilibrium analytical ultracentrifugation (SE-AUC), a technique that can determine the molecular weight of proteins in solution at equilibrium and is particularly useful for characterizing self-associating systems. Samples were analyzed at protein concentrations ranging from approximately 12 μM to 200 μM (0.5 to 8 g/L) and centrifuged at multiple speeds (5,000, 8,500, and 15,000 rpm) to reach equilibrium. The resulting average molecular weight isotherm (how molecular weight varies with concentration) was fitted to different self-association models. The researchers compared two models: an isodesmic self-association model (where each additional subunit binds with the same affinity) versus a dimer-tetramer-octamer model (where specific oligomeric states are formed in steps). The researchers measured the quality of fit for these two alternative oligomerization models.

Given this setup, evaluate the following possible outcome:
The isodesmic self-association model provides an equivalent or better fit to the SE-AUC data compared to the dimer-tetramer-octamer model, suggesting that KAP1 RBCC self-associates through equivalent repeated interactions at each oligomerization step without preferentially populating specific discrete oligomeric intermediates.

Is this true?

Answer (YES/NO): YES